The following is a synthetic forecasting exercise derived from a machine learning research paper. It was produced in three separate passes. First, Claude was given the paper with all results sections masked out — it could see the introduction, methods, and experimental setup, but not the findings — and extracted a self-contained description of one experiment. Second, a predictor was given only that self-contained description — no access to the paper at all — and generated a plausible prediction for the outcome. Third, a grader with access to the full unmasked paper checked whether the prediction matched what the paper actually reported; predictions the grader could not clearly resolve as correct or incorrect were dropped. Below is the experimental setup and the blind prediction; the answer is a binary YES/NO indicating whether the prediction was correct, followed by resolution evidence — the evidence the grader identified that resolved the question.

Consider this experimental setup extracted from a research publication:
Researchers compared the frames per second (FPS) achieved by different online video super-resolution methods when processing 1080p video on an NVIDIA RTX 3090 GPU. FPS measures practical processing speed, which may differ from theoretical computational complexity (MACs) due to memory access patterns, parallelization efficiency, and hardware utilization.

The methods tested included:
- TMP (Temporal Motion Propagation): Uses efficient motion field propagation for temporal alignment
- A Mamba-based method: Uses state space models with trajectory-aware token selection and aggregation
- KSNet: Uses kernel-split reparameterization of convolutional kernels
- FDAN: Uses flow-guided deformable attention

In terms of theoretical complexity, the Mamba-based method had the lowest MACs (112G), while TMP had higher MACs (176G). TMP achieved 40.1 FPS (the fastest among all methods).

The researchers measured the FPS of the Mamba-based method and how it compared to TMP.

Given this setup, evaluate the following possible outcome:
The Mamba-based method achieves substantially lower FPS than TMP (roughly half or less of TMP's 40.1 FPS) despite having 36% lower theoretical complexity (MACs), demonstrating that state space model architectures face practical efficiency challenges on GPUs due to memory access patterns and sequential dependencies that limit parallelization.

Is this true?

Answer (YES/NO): NO